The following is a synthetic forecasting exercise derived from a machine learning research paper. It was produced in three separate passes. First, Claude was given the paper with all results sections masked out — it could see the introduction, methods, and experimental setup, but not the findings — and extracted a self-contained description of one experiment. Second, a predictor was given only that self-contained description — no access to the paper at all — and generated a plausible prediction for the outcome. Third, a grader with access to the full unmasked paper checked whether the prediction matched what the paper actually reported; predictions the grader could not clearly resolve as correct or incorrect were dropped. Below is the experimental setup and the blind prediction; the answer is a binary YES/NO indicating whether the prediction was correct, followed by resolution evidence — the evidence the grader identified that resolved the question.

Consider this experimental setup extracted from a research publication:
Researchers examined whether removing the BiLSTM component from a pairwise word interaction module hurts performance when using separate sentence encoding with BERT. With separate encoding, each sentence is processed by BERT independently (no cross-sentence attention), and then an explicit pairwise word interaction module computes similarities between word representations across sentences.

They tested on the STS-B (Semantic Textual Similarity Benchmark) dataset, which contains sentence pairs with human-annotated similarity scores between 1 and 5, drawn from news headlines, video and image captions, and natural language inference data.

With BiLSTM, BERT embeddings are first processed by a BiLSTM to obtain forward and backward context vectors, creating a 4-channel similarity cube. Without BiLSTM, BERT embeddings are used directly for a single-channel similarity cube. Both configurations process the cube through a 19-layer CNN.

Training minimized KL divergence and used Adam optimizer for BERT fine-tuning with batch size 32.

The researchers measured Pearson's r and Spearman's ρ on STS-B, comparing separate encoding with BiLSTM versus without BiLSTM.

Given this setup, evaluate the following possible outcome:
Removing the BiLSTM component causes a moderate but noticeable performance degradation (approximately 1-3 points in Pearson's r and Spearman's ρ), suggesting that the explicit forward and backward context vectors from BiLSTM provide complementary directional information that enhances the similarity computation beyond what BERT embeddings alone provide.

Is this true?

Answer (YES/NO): NO